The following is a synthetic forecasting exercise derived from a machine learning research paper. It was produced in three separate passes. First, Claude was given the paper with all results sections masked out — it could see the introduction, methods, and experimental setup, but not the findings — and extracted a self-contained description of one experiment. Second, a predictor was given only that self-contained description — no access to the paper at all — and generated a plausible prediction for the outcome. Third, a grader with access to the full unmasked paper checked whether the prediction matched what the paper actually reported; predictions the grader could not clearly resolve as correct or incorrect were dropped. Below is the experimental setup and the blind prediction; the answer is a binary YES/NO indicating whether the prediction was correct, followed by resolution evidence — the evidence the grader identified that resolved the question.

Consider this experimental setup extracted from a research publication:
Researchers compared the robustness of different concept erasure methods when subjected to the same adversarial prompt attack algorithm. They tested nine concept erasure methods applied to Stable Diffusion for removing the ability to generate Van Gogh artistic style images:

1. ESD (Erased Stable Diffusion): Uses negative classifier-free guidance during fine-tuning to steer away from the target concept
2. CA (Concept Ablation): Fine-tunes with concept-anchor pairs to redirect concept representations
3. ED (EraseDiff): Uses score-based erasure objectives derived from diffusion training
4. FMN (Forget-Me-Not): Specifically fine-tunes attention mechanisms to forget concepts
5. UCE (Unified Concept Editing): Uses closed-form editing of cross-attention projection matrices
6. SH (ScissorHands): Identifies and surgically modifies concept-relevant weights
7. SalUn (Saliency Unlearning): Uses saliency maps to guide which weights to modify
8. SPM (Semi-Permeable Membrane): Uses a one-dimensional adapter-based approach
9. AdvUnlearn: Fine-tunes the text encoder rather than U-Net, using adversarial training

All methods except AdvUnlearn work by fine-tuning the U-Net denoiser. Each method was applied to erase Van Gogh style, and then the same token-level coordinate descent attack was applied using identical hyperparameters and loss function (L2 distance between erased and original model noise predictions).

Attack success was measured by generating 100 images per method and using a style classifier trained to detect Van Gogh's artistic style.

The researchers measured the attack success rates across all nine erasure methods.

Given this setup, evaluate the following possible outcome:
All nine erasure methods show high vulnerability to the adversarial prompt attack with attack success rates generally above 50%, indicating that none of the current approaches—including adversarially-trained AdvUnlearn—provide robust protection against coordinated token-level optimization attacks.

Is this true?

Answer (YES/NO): NO